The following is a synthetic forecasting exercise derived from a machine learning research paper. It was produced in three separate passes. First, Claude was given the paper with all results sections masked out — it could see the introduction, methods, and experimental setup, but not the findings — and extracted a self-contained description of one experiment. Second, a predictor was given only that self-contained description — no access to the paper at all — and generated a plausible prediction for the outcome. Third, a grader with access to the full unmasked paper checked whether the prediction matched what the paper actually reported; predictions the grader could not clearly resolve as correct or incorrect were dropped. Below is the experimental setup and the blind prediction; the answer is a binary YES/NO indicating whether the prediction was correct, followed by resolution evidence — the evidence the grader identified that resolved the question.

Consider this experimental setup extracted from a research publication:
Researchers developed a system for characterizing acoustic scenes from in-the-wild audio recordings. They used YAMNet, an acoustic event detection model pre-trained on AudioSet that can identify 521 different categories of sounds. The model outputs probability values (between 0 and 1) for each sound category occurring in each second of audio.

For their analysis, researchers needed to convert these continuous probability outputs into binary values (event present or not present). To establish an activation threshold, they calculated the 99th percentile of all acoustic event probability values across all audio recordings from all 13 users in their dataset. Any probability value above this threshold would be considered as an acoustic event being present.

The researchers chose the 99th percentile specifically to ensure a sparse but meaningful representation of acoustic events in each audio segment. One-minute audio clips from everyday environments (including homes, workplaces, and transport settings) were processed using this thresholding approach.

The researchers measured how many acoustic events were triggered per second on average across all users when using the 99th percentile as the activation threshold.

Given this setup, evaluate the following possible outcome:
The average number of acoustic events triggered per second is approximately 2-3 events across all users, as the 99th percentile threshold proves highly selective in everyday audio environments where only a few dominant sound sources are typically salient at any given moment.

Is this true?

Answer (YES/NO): NO